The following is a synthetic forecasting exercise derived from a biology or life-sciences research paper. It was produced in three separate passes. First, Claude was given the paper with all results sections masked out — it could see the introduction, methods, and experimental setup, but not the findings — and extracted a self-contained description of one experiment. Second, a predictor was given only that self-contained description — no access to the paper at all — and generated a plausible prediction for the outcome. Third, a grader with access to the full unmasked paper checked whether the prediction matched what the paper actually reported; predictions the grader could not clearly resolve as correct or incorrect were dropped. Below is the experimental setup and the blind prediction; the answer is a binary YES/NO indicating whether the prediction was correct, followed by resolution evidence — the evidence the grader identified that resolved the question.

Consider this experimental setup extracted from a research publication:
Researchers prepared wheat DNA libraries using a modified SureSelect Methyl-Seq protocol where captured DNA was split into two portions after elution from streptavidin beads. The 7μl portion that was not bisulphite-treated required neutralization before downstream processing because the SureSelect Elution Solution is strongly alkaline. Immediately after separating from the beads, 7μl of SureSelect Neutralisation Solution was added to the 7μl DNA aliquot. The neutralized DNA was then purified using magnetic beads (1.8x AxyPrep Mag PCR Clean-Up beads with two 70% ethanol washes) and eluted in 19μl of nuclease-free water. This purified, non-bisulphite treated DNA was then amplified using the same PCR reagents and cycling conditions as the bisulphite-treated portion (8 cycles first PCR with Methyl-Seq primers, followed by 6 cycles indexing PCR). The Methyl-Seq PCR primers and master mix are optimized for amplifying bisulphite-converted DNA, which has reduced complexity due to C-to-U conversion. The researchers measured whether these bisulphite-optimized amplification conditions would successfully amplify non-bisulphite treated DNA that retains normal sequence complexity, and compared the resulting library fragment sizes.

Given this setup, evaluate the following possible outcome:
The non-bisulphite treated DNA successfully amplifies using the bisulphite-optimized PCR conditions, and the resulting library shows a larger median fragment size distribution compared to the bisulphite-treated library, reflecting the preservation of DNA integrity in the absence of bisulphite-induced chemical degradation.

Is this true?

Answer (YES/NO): YES